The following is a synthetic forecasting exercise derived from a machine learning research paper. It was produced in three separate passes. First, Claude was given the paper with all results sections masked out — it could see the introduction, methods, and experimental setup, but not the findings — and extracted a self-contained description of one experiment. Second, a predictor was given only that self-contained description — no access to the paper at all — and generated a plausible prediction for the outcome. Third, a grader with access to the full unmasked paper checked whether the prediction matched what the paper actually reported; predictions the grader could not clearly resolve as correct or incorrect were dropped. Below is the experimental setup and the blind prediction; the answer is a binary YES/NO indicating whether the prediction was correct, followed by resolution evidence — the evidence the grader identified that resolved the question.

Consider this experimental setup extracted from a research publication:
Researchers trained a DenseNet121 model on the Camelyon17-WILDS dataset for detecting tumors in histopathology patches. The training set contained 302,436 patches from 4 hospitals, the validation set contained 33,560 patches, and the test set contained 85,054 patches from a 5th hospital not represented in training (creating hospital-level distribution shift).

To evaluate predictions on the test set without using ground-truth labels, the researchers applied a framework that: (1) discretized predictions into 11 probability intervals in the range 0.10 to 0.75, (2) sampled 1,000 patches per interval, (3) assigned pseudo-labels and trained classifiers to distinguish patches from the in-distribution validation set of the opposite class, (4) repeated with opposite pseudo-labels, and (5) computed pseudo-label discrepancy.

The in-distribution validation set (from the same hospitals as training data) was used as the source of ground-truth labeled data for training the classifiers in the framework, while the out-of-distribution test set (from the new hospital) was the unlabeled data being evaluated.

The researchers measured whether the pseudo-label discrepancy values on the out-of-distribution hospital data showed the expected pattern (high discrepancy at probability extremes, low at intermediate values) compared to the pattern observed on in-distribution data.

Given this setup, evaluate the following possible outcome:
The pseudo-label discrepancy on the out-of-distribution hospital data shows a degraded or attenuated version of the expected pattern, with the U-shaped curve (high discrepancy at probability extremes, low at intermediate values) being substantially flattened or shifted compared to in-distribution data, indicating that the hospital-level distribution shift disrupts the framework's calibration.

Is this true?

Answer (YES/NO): NO